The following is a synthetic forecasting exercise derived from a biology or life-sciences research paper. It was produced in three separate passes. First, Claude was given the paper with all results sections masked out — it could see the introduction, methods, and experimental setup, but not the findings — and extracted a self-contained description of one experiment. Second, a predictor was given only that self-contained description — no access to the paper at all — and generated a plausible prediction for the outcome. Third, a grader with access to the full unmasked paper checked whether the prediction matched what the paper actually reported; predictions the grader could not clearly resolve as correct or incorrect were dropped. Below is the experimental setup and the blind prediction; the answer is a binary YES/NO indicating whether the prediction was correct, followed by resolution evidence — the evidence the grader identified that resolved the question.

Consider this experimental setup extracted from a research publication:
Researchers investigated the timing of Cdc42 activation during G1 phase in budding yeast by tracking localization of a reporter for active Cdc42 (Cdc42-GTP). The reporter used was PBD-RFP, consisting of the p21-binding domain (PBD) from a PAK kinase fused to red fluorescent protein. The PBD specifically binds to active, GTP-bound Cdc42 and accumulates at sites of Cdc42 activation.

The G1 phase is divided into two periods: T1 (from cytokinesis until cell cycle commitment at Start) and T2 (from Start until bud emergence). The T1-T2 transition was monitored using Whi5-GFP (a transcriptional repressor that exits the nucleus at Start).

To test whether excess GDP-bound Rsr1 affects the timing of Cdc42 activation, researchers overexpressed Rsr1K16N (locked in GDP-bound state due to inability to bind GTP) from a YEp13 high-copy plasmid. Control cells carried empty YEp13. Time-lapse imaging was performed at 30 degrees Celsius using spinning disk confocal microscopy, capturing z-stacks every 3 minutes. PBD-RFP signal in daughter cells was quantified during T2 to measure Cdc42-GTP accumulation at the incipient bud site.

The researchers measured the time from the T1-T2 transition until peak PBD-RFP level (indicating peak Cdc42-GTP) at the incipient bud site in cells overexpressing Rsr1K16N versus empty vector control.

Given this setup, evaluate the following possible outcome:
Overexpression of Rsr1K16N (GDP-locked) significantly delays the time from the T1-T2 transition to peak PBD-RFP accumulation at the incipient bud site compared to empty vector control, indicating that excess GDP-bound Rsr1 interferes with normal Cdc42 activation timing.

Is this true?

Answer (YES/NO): YES